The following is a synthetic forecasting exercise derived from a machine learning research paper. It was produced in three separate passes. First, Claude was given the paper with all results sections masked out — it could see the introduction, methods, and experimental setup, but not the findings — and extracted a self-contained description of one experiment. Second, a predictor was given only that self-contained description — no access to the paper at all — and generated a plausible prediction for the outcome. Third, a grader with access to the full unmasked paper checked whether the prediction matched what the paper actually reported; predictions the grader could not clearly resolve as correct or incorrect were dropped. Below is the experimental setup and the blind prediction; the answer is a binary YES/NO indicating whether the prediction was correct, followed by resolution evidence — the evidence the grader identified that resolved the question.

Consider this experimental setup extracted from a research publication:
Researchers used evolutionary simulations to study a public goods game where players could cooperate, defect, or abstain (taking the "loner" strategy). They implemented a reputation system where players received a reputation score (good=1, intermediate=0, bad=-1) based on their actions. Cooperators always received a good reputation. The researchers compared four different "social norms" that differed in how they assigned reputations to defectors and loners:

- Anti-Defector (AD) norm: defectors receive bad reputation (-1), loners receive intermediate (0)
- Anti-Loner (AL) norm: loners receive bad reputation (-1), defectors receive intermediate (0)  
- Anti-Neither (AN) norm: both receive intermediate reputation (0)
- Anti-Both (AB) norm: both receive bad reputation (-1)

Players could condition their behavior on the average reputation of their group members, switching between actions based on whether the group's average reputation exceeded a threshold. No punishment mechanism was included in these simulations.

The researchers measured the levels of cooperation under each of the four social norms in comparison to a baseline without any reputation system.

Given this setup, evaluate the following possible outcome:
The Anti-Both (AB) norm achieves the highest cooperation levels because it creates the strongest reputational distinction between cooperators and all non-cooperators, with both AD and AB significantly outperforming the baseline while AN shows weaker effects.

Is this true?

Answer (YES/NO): NO